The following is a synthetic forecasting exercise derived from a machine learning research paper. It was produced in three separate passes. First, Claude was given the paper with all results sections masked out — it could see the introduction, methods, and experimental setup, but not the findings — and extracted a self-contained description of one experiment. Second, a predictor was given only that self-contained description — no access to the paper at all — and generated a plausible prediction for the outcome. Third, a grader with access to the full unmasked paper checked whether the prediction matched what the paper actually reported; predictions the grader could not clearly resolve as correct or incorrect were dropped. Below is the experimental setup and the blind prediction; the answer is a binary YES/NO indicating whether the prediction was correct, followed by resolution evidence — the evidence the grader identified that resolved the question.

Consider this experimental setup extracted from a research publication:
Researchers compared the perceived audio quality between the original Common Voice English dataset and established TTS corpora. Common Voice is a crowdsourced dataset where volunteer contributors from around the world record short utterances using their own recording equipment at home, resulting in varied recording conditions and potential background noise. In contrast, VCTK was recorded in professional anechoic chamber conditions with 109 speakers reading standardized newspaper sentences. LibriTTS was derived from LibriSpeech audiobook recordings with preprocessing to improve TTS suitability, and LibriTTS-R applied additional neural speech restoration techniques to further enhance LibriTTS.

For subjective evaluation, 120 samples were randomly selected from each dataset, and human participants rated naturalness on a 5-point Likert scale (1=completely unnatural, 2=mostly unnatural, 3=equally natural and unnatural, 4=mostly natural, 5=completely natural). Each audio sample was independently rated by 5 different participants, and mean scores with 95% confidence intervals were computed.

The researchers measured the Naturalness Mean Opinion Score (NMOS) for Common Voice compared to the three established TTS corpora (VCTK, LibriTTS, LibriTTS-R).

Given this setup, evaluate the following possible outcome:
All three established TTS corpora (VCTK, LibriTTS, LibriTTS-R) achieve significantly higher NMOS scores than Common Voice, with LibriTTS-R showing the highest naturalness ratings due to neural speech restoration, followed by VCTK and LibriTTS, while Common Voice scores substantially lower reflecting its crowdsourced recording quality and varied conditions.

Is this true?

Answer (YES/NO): YES